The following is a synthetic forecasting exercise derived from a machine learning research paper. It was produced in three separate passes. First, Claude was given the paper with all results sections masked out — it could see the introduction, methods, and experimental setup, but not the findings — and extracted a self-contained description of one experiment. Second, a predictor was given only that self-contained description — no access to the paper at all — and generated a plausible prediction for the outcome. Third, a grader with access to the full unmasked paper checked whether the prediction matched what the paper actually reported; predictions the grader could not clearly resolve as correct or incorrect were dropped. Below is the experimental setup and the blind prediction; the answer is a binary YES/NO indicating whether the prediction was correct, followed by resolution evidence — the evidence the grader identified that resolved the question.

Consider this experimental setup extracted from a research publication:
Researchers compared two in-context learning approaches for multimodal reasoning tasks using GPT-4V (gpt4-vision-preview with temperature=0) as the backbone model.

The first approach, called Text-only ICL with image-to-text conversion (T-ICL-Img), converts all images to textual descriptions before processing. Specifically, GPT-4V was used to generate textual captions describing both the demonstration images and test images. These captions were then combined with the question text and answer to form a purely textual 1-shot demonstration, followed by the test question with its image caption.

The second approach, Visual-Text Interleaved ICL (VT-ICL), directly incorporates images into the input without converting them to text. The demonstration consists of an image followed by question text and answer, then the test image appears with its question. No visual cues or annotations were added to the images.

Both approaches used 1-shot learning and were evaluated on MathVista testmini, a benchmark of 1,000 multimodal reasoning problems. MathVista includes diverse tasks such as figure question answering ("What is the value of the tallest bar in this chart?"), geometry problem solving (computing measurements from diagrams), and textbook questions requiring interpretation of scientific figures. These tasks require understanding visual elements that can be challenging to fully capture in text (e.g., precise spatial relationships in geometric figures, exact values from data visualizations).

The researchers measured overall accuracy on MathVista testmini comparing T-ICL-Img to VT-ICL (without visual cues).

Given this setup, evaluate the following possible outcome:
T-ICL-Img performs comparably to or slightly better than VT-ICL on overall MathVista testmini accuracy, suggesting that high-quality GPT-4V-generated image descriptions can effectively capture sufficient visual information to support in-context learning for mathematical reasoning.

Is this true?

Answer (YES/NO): NO